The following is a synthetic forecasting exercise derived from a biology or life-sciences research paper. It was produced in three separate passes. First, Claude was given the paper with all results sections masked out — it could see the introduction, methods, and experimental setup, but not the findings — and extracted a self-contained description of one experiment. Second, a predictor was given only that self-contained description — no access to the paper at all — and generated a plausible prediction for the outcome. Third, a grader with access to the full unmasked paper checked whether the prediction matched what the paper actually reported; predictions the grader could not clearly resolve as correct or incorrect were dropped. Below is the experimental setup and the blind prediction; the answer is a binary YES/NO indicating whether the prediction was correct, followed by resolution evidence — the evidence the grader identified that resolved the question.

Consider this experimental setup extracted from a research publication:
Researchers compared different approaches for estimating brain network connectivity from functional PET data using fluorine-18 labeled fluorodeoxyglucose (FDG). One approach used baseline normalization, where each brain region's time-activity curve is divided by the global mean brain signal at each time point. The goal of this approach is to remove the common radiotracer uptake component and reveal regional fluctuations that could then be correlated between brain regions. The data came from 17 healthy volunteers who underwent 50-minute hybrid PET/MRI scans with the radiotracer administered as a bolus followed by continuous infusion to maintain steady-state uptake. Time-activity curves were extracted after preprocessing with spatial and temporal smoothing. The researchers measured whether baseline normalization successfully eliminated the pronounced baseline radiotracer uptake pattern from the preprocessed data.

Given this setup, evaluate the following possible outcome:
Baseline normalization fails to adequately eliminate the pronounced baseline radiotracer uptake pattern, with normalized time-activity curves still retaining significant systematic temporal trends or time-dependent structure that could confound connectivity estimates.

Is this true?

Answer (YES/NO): YES